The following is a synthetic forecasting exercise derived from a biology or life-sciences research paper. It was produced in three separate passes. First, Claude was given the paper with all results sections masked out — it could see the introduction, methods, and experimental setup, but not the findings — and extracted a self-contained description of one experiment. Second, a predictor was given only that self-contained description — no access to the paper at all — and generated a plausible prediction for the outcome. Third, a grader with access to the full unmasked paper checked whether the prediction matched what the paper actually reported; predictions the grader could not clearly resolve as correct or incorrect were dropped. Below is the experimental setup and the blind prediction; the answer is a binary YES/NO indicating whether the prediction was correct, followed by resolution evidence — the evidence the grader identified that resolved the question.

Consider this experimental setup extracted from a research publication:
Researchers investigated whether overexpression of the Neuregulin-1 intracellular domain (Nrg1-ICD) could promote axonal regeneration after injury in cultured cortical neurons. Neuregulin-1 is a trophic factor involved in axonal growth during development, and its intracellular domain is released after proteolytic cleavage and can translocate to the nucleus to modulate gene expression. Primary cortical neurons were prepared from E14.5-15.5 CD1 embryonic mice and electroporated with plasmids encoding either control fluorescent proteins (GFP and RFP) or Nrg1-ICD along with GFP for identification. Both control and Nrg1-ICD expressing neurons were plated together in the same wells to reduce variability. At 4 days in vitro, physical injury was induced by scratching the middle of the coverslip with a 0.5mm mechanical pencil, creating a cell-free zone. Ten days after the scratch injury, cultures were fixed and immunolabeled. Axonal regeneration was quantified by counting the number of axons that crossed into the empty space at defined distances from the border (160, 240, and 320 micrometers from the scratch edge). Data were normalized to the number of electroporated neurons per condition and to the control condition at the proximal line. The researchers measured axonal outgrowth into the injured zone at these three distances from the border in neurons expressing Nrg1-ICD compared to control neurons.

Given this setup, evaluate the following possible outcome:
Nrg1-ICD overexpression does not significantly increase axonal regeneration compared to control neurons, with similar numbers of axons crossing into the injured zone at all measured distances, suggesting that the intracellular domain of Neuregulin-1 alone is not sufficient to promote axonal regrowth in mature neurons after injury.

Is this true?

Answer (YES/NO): NO